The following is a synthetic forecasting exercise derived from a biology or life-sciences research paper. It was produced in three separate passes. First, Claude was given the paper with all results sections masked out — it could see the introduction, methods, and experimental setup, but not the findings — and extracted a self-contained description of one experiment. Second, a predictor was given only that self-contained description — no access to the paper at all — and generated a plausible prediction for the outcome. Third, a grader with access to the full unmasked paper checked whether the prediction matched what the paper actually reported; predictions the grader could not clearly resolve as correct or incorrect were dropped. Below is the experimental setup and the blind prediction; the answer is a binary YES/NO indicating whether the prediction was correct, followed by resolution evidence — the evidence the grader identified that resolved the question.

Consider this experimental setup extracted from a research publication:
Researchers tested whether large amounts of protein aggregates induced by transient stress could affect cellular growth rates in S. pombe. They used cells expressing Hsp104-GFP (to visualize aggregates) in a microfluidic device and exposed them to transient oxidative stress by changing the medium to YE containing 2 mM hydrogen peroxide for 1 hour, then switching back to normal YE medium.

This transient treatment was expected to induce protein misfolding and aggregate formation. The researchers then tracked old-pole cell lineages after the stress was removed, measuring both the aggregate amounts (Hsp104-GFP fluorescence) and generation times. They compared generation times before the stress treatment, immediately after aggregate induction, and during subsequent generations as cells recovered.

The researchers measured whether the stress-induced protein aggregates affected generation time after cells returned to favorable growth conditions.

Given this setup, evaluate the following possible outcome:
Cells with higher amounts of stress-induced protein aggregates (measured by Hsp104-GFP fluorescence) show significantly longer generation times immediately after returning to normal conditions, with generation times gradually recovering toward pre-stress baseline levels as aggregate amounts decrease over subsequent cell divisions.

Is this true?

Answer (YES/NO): NO